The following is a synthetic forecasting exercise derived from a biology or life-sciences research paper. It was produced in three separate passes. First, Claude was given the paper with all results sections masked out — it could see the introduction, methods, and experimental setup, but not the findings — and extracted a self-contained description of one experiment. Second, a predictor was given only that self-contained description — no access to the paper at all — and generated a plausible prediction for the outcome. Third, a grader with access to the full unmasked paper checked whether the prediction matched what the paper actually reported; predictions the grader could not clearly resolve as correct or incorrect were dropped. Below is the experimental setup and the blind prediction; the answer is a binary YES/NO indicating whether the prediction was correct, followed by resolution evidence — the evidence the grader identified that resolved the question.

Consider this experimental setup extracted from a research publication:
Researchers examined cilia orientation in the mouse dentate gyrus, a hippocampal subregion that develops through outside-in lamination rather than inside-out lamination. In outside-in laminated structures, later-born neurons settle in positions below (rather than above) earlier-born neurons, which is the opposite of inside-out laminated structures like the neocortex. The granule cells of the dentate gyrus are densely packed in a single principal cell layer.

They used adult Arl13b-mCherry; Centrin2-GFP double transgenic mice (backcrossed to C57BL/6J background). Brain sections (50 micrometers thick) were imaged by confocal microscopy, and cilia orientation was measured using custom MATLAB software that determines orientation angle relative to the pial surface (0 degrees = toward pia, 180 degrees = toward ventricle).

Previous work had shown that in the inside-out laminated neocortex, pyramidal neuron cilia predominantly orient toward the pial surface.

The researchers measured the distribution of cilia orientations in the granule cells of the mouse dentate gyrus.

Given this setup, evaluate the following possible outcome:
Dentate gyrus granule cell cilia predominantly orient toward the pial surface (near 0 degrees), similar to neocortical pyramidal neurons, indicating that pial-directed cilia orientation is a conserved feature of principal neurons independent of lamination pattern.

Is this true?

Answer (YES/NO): NO